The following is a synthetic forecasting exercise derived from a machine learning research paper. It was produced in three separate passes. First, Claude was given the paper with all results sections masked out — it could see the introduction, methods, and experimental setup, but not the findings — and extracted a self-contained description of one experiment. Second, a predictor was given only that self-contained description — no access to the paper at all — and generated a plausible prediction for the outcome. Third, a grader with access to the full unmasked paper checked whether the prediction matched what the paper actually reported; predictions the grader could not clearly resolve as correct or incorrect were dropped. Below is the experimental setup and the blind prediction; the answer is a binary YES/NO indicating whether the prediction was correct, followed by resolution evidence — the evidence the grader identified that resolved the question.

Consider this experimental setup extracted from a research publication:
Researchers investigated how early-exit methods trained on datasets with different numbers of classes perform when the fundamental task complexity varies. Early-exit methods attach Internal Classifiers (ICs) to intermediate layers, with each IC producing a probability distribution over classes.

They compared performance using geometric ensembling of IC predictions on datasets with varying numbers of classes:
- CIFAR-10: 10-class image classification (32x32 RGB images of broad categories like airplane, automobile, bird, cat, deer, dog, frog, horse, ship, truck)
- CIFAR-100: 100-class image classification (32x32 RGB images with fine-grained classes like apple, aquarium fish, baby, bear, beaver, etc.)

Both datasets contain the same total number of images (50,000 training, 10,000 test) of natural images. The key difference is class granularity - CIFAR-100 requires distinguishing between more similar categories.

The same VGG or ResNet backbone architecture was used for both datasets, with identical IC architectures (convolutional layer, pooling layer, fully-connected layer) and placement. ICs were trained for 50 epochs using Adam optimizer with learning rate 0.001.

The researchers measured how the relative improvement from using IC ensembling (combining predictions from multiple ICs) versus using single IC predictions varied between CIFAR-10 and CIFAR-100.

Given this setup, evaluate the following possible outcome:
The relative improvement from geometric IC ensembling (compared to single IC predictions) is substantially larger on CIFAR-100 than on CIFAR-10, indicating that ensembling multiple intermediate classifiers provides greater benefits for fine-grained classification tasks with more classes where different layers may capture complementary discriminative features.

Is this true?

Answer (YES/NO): YES